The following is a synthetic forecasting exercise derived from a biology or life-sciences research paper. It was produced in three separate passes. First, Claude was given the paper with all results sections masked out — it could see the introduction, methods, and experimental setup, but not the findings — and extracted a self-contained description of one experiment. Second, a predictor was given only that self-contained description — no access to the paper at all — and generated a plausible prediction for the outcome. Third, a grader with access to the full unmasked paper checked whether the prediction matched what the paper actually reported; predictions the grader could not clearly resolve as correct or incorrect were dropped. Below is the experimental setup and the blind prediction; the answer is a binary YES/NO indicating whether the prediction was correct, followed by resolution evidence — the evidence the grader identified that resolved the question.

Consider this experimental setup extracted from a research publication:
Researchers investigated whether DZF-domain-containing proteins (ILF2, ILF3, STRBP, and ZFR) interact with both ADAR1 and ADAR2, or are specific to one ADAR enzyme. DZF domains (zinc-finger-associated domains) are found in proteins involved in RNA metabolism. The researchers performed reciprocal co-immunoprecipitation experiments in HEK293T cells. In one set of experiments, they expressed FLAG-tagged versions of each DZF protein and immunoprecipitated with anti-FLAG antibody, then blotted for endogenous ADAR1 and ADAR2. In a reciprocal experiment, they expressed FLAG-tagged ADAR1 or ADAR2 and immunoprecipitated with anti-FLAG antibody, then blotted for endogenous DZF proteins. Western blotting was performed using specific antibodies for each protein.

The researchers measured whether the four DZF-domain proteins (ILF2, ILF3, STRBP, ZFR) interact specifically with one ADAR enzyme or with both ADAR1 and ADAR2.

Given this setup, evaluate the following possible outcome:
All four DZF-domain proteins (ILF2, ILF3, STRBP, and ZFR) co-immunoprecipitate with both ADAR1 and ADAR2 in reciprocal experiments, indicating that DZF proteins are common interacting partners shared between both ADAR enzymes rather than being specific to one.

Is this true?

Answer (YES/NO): YES